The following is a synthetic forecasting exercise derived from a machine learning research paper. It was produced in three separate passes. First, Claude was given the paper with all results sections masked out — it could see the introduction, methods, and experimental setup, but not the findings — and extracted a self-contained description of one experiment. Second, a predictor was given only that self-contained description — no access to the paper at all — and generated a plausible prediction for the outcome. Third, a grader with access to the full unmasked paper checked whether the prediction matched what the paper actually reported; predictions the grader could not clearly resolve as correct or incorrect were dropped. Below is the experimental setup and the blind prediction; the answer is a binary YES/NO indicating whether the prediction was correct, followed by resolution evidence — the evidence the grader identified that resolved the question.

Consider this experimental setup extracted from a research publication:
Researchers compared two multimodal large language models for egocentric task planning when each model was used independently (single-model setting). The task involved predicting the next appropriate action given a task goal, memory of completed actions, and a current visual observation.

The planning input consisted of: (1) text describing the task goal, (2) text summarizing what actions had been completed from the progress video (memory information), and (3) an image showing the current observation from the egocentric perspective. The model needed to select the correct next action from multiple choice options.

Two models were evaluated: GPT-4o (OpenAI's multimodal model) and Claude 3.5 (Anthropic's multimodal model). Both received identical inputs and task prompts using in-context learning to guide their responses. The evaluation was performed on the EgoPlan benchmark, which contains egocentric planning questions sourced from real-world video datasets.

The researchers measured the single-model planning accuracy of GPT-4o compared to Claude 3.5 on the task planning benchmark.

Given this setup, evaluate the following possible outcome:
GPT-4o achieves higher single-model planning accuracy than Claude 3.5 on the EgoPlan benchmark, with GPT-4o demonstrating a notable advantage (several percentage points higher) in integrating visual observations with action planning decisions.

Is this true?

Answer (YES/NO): YES